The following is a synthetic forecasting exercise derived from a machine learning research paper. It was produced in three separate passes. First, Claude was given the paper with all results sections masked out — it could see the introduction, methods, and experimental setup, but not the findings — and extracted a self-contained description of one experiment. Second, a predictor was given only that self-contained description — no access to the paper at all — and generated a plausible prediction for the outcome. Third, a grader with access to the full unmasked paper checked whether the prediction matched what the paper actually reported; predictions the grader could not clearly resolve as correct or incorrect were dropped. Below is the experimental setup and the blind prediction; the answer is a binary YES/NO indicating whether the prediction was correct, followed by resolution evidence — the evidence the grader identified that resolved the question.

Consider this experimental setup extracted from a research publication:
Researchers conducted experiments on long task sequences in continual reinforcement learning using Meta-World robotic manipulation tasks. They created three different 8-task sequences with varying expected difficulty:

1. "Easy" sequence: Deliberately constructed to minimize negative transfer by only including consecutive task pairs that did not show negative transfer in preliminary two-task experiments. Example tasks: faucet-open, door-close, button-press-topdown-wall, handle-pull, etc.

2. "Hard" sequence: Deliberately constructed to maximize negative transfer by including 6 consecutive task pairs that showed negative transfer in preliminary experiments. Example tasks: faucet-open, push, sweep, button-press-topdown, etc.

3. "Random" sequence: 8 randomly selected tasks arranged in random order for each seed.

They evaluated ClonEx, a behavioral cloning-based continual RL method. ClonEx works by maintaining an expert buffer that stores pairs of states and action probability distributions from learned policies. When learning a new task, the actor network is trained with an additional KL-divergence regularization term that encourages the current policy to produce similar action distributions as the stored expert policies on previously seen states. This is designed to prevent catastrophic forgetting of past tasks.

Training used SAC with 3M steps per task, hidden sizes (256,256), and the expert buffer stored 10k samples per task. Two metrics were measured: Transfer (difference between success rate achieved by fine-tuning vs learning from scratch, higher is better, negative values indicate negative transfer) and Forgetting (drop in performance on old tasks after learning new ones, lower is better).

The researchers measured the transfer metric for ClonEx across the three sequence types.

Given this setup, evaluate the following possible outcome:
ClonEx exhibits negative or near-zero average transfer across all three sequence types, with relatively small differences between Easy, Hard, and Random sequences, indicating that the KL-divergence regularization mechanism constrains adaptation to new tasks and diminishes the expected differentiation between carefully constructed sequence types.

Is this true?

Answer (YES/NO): NO